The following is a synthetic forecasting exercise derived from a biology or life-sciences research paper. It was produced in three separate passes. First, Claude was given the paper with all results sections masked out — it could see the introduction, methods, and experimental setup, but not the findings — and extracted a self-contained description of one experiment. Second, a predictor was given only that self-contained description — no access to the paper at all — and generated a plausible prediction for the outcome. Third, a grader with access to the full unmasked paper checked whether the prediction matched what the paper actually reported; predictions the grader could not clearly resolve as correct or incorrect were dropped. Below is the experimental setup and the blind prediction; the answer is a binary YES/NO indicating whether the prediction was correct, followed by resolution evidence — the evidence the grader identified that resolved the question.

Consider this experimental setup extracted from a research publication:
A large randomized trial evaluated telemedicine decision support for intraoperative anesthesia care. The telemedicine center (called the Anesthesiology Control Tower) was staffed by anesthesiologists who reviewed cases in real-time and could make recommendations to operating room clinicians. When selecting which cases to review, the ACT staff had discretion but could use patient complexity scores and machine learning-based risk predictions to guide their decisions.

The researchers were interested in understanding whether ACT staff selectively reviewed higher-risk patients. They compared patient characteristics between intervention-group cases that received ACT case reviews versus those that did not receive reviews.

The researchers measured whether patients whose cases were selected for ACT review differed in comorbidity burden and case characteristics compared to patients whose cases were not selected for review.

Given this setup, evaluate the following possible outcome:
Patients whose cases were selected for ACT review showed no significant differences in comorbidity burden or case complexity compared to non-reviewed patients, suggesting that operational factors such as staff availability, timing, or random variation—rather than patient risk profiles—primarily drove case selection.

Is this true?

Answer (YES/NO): NO